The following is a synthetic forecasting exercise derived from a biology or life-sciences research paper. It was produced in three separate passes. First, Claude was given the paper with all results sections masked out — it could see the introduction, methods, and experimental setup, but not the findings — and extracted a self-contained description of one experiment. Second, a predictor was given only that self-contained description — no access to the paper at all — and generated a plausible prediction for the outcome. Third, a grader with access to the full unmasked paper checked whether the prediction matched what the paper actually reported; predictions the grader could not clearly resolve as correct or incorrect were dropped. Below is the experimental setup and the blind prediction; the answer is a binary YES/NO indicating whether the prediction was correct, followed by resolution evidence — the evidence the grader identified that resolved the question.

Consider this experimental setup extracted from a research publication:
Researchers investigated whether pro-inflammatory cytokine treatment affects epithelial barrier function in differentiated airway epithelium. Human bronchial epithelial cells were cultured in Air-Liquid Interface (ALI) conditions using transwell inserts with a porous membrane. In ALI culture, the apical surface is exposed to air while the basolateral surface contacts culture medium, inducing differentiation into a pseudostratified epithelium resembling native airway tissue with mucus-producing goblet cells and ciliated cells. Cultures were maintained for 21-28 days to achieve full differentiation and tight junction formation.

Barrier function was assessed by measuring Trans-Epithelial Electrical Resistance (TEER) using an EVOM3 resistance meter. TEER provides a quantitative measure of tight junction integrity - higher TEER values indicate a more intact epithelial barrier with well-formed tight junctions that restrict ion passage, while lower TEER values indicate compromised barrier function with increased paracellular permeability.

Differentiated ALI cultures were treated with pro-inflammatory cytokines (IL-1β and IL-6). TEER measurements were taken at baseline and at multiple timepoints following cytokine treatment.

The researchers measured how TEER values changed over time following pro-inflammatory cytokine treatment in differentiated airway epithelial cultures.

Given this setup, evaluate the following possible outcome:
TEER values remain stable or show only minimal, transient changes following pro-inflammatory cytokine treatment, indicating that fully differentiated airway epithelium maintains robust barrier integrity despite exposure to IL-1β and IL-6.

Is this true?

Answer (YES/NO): NO